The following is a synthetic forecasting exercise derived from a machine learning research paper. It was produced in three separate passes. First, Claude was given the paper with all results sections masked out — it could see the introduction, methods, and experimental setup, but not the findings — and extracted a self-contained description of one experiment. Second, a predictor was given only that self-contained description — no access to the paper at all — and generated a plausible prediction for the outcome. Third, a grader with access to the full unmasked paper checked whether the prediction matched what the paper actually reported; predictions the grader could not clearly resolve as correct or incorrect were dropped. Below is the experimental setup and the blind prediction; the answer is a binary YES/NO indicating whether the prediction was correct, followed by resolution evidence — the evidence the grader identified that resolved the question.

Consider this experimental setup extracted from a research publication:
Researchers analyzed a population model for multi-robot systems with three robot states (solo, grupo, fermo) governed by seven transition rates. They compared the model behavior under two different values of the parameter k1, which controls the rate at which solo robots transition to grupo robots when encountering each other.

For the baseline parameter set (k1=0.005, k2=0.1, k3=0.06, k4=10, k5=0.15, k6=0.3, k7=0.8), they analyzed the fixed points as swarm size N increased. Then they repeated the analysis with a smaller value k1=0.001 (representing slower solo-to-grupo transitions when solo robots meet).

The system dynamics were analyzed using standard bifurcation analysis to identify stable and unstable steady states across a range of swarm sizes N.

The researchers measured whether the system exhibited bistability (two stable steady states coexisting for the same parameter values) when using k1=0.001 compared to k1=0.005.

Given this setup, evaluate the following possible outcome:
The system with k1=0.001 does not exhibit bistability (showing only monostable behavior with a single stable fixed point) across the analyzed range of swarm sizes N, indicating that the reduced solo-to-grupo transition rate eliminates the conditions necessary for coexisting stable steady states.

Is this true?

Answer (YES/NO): NO